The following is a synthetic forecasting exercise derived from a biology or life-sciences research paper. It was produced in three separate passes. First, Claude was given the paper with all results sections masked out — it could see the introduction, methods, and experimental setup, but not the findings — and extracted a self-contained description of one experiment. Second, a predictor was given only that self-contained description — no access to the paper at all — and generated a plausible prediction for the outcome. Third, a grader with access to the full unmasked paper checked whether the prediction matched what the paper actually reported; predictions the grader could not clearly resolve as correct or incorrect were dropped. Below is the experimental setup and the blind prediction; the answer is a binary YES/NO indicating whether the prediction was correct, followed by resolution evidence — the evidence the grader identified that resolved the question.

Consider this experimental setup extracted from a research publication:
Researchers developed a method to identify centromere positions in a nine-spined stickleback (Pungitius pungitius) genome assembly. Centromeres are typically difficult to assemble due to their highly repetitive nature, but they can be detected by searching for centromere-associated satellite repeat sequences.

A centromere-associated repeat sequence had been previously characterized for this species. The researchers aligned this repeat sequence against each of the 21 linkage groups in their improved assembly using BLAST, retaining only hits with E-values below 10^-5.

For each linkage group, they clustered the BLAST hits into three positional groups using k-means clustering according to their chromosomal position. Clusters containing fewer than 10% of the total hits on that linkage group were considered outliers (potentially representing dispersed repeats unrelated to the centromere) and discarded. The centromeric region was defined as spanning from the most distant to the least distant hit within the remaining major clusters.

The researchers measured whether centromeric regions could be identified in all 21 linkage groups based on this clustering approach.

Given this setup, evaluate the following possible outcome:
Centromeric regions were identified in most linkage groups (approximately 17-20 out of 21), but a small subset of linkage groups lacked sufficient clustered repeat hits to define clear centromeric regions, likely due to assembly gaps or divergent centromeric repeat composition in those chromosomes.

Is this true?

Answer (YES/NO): NO